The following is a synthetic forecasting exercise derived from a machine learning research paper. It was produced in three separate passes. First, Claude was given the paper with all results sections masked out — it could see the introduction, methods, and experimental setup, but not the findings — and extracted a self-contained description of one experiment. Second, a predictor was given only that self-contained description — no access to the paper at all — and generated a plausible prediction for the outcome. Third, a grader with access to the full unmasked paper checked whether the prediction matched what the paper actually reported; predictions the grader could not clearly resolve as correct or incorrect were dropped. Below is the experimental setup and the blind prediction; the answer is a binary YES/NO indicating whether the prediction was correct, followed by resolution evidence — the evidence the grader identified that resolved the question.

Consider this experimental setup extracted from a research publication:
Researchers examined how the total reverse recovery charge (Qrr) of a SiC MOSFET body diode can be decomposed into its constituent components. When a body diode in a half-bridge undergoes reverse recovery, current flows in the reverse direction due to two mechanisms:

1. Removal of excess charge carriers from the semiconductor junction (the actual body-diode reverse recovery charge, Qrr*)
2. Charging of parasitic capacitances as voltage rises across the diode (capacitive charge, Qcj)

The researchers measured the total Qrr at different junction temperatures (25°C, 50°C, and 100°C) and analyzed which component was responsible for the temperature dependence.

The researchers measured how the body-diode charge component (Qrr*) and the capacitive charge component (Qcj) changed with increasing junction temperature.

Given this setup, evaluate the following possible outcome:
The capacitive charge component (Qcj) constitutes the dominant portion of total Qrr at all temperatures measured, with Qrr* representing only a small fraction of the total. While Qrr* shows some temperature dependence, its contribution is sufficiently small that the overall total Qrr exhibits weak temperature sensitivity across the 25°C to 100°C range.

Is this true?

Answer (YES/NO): NO